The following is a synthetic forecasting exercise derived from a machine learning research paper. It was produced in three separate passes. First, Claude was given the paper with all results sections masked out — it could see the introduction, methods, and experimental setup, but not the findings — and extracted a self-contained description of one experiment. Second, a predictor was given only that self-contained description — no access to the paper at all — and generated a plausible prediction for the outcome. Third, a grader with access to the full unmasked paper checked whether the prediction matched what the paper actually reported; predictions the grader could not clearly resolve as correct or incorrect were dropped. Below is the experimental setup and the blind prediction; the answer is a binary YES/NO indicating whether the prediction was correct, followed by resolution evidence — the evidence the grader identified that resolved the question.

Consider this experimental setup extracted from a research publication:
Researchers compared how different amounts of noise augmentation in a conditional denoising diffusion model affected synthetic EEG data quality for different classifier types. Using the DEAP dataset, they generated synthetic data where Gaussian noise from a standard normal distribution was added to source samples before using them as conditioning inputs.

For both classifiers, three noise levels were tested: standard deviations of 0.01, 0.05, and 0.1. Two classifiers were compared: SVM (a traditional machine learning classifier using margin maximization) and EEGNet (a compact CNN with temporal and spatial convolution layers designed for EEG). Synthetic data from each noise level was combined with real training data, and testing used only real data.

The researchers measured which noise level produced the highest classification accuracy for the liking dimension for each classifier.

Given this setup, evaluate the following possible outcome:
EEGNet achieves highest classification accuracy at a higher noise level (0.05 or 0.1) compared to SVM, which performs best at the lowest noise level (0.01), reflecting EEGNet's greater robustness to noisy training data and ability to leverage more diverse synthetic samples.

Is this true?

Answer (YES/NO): NO